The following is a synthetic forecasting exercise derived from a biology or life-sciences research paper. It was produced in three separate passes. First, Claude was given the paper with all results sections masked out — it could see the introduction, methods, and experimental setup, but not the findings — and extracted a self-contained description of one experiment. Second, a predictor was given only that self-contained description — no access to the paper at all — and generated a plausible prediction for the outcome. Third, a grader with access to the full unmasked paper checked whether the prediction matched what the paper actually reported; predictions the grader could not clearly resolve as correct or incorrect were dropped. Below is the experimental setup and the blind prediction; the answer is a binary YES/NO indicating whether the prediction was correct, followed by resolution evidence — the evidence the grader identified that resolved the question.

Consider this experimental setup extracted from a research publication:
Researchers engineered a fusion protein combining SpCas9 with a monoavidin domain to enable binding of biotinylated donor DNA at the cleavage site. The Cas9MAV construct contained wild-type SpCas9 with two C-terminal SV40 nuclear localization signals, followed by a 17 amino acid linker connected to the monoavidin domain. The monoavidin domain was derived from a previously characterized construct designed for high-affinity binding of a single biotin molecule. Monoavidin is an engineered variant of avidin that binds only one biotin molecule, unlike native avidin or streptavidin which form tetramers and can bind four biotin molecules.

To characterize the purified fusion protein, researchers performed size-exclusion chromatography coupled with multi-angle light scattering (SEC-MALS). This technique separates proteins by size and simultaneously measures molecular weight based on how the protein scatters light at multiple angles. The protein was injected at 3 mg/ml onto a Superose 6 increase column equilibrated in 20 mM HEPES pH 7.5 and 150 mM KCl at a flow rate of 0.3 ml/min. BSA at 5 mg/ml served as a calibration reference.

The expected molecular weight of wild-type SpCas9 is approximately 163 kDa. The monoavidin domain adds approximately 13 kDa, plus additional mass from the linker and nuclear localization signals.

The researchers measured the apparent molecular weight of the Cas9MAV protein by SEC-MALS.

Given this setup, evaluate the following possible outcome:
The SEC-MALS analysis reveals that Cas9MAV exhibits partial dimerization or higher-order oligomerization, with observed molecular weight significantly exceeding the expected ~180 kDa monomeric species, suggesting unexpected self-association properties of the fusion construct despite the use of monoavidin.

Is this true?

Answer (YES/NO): NO